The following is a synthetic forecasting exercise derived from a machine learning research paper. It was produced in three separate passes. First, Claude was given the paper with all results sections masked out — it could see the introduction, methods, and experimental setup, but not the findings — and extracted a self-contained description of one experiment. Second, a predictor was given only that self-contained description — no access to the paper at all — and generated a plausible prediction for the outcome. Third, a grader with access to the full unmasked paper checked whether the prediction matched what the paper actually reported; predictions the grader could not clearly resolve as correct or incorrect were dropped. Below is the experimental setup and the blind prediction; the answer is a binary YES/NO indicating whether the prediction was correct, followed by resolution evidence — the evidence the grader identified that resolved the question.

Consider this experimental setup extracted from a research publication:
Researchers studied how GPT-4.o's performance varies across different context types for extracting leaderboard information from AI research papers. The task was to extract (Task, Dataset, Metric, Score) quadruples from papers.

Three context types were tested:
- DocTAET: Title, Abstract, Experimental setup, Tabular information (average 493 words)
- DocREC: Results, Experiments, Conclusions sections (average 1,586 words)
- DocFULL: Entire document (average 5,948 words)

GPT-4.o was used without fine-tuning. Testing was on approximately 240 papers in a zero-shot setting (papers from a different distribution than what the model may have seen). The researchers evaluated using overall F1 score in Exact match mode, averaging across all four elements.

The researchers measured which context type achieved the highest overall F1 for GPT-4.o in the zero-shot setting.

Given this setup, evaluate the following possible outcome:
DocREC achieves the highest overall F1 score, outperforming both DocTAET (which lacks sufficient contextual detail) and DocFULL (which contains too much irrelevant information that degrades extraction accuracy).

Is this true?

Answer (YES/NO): YES